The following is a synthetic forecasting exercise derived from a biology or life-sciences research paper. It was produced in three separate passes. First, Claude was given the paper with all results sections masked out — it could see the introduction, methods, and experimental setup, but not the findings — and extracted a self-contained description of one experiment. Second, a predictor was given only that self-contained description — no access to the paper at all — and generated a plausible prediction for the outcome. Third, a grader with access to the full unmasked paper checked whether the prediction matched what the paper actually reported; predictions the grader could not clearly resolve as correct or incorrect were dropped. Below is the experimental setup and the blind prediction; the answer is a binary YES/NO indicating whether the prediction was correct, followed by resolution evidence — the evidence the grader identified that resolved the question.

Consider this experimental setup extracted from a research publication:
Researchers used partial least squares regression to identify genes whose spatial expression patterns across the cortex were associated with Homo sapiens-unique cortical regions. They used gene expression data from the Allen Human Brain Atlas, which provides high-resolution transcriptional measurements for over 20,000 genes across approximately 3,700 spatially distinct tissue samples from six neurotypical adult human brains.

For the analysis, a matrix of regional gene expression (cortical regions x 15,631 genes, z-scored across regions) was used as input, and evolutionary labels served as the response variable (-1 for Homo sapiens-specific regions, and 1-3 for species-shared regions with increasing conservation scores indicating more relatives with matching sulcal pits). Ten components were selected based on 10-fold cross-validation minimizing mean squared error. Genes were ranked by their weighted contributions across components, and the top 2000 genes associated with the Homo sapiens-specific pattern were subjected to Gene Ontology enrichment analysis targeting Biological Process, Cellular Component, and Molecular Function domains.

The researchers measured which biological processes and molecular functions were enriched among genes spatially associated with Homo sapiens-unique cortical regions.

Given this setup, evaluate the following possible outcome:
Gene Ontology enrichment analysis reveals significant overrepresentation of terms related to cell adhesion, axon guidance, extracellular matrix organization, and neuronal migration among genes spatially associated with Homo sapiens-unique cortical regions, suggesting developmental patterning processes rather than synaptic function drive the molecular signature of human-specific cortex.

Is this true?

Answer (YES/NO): NO